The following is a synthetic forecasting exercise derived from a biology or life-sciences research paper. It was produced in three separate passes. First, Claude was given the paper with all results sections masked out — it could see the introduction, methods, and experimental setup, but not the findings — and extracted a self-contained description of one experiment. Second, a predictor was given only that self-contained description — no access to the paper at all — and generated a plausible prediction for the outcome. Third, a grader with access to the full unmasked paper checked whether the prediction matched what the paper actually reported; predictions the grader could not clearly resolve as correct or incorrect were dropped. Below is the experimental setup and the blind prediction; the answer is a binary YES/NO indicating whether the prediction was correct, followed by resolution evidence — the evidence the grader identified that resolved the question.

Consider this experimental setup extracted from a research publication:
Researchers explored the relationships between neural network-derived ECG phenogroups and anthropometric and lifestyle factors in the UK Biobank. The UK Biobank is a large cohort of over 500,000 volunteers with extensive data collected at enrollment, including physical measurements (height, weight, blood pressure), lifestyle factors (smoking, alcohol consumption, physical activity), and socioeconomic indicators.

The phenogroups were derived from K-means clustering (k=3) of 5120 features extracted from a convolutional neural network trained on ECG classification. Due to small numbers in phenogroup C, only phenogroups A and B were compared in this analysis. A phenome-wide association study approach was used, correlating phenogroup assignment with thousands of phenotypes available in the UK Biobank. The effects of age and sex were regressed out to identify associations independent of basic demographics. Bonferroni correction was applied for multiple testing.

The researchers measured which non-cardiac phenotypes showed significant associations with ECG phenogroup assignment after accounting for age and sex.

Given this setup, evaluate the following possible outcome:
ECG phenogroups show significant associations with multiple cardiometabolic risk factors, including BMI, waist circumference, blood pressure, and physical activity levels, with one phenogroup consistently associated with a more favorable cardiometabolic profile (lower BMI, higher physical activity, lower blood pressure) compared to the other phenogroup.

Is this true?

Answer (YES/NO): NO